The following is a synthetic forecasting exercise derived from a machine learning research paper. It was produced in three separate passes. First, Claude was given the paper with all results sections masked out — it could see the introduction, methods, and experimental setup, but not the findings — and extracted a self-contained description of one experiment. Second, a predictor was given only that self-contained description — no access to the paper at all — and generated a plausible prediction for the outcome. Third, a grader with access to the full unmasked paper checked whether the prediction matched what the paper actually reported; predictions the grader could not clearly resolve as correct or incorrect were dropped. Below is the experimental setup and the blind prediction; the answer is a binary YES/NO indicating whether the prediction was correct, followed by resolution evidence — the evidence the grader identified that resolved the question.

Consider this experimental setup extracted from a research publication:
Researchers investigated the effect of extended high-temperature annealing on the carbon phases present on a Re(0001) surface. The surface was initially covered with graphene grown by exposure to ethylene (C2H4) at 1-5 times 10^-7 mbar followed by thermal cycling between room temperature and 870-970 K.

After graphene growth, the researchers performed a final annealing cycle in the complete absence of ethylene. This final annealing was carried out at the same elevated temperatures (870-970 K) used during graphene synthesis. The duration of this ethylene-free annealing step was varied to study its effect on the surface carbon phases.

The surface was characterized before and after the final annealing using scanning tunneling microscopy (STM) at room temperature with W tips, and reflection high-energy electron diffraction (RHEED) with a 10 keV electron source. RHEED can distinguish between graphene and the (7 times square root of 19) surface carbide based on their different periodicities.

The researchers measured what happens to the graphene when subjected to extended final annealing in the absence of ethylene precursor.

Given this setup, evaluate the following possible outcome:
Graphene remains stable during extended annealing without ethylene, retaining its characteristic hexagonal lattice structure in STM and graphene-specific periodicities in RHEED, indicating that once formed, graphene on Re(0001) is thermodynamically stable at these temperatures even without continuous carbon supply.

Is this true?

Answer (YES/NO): NO